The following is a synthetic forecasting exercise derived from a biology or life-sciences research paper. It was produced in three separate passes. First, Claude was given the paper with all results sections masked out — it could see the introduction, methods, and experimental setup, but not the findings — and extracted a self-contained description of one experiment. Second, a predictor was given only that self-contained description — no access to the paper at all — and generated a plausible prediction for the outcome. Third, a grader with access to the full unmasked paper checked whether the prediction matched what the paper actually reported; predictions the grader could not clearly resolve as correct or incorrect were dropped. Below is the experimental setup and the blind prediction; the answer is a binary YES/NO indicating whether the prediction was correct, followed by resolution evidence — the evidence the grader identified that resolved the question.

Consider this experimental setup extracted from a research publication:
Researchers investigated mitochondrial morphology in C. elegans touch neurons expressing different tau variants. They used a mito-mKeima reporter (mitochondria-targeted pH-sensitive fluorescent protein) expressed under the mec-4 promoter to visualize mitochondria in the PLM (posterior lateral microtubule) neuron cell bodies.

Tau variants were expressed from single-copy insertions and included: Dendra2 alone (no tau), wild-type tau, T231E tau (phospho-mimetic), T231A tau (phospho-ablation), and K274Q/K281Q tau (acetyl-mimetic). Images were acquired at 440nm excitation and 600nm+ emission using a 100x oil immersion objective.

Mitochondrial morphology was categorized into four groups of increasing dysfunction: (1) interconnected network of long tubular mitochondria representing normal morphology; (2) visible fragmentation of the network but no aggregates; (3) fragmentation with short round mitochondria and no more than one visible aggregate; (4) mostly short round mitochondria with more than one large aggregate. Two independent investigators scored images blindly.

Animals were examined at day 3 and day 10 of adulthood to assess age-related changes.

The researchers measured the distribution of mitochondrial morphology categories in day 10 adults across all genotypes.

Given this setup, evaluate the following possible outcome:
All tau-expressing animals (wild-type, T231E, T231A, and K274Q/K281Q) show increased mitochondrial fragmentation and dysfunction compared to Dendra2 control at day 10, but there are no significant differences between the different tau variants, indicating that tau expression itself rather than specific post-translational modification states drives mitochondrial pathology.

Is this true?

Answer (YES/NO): NO